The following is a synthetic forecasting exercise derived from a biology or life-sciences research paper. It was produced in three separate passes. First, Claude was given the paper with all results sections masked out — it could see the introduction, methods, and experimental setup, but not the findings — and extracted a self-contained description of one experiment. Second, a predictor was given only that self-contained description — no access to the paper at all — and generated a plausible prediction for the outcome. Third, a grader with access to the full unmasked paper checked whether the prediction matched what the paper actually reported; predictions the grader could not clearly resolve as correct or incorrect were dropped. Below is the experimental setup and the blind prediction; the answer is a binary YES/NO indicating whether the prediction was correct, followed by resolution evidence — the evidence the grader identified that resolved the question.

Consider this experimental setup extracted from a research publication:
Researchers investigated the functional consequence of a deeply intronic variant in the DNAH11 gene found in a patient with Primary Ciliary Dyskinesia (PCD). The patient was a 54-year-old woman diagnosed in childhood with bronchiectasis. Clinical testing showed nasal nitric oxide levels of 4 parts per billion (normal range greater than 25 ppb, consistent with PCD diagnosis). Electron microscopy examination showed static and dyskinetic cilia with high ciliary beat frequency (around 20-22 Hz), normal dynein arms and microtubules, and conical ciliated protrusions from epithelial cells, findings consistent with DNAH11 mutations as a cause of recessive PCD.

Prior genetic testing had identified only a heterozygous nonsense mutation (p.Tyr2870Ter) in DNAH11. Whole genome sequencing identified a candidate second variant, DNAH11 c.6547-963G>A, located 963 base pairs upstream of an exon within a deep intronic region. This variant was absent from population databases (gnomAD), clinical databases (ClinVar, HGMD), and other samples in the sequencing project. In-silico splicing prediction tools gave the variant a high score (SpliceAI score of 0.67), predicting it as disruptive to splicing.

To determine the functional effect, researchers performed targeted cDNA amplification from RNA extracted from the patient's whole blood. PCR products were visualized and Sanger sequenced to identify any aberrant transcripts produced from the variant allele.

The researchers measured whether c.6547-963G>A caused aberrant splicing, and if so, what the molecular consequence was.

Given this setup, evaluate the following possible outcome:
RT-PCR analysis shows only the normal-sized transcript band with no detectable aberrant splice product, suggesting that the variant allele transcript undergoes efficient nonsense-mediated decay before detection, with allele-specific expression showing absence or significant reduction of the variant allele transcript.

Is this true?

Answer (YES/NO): NO